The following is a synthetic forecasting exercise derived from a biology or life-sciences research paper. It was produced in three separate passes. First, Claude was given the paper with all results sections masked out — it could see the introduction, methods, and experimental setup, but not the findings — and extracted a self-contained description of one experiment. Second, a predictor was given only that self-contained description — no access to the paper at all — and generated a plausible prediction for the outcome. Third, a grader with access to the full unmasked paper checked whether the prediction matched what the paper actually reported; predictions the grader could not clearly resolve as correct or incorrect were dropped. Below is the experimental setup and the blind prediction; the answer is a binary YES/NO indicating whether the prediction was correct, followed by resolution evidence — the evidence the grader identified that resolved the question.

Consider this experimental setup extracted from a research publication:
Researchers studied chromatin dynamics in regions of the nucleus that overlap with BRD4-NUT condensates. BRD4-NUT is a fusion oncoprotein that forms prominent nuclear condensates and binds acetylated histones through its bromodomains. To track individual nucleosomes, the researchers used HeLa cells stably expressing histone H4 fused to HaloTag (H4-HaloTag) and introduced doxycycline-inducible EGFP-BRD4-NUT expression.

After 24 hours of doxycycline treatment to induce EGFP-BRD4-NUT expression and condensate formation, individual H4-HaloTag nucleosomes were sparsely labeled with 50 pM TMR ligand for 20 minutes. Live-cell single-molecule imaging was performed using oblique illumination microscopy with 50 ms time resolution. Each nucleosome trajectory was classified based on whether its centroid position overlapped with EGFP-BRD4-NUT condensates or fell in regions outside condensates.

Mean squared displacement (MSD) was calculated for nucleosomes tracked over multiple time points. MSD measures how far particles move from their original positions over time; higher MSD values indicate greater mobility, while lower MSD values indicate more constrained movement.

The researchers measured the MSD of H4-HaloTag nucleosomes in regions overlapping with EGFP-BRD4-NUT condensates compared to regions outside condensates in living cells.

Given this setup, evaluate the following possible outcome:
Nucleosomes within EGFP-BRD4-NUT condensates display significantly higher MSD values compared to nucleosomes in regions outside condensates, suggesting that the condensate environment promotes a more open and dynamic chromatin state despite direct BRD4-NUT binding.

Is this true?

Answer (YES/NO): NO